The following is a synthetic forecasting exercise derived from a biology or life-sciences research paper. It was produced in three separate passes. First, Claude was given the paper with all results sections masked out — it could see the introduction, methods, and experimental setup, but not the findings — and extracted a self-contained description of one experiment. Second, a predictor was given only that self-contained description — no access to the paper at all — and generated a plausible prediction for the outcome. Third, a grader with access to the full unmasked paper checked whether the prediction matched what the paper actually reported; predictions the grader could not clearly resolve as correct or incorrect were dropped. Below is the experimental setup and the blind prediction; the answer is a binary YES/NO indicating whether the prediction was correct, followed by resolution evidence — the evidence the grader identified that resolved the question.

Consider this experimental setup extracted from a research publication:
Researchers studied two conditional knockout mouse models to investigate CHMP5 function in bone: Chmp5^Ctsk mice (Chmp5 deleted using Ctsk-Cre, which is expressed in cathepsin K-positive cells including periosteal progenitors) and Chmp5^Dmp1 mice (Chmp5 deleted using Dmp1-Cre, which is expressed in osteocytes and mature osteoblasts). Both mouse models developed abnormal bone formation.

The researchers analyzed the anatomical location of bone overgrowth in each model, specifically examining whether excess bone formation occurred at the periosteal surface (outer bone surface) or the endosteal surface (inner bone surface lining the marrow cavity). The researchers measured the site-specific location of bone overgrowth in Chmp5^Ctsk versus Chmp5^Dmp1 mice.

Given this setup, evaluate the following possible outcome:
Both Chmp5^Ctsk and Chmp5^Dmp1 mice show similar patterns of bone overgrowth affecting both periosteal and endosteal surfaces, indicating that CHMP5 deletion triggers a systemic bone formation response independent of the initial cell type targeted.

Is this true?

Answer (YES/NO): NO